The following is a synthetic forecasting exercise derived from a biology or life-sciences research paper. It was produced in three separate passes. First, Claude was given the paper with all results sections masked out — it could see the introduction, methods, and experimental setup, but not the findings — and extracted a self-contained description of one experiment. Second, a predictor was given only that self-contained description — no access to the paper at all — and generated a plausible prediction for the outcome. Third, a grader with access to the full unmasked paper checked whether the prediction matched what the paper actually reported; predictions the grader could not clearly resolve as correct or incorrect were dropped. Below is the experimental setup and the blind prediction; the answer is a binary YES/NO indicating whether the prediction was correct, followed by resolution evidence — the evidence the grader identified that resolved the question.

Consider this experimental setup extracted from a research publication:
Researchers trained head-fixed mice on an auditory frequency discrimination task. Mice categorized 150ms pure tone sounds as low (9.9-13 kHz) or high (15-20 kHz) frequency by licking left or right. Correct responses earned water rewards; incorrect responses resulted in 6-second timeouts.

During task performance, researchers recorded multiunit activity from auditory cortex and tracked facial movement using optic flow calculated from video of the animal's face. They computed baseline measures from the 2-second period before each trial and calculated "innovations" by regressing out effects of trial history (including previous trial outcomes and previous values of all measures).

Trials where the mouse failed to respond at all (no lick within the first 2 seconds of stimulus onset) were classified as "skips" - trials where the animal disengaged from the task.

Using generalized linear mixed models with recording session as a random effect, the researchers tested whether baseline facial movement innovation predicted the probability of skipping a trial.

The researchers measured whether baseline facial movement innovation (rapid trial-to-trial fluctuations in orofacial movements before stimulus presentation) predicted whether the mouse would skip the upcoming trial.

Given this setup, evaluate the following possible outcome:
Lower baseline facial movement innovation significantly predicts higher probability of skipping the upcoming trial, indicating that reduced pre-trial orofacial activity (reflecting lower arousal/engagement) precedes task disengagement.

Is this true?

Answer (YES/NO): NO